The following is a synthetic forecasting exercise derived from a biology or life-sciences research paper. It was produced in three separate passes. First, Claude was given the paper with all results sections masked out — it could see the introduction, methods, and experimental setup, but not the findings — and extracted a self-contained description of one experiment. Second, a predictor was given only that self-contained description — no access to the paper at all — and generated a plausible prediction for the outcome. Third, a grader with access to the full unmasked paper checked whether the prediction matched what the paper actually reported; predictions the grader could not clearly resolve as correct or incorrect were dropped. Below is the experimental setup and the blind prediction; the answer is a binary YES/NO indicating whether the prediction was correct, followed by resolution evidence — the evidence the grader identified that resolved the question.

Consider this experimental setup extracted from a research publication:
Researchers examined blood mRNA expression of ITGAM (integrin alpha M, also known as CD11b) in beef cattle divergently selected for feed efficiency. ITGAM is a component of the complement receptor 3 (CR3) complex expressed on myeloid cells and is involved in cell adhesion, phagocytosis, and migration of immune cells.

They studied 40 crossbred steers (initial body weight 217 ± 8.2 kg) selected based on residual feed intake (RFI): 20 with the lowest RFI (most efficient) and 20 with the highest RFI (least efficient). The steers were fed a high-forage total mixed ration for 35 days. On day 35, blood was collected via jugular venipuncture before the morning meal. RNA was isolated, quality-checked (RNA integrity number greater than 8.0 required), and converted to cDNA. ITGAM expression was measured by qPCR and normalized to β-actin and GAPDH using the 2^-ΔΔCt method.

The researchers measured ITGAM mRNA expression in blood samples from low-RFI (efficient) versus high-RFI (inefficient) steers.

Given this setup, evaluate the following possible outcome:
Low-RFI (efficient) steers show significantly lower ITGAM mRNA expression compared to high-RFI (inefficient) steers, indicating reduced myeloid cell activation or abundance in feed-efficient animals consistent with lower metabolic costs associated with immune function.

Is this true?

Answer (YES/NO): NO